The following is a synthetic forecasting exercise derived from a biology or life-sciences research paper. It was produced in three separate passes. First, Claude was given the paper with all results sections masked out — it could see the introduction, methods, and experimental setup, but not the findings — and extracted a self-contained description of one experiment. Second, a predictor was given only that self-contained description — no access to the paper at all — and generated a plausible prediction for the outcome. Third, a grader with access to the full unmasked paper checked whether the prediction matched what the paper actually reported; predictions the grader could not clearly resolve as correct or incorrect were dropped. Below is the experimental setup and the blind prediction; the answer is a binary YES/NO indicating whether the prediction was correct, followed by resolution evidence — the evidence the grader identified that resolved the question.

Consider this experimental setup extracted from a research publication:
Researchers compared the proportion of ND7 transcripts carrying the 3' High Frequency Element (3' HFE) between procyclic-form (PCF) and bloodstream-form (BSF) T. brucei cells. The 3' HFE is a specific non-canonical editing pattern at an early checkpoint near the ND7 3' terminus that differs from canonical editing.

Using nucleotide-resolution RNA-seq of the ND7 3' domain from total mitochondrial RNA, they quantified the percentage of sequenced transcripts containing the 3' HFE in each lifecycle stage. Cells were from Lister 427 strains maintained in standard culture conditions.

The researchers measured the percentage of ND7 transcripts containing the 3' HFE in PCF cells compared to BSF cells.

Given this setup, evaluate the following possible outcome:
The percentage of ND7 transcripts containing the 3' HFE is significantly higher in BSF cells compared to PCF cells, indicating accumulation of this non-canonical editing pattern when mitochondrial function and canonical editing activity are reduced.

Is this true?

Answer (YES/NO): NO